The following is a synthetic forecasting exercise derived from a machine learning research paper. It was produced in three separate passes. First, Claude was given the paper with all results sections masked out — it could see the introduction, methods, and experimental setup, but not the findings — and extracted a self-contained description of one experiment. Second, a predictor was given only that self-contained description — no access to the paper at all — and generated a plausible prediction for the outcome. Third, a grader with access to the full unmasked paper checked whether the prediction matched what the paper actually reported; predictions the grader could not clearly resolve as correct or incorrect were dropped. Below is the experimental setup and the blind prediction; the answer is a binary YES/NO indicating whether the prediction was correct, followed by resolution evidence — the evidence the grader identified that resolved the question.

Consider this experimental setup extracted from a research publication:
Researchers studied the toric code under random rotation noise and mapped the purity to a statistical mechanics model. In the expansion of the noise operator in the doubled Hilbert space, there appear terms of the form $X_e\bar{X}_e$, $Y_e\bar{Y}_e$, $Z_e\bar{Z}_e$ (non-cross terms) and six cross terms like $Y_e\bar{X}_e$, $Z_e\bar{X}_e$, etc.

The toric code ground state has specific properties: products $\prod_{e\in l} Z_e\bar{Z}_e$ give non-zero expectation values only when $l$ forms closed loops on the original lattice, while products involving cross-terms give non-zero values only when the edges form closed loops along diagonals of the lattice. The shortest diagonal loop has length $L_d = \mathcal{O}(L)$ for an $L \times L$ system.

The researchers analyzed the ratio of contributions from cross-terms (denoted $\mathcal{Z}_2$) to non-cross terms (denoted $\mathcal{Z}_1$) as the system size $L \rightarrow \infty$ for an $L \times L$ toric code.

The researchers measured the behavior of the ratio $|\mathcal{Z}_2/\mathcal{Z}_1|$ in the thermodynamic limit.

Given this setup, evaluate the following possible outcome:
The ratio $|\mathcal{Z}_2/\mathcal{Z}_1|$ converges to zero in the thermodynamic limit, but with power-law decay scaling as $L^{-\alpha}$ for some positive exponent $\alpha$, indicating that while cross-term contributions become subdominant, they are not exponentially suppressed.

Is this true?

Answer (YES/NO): NO